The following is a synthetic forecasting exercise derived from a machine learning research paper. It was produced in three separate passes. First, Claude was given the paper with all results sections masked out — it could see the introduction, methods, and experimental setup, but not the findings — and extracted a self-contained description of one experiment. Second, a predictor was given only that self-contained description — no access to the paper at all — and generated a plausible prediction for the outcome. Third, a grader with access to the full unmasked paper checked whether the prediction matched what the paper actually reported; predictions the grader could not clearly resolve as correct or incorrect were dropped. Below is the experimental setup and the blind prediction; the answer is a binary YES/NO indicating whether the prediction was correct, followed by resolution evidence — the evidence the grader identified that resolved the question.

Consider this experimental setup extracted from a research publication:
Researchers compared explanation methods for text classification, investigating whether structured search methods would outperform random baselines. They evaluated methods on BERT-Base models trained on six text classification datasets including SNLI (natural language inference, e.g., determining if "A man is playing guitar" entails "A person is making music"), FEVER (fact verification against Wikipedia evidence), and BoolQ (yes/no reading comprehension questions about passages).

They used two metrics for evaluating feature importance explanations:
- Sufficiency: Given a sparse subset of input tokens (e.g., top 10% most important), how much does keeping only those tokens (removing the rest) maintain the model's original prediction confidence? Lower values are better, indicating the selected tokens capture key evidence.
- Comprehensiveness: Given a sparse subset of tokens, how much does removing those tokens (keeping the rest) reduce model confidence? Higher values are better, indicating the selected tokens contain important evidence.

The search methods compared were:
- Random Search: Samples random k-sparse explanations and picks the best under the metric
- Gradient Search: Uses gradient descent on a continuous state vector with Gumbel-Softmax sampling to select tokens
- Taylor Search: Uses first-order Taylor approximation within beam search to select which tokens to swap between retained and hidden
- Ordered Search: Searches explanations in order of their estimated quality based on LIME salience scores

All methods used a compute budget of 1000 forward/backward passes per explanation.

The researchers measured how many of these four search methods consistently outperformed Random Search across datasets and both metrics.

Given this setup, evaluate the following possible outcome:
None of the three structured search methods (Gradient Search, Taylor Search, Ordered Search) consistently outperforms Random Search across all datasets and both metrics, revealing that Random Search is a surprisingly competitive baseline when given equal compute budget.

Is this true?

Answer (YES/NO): YES